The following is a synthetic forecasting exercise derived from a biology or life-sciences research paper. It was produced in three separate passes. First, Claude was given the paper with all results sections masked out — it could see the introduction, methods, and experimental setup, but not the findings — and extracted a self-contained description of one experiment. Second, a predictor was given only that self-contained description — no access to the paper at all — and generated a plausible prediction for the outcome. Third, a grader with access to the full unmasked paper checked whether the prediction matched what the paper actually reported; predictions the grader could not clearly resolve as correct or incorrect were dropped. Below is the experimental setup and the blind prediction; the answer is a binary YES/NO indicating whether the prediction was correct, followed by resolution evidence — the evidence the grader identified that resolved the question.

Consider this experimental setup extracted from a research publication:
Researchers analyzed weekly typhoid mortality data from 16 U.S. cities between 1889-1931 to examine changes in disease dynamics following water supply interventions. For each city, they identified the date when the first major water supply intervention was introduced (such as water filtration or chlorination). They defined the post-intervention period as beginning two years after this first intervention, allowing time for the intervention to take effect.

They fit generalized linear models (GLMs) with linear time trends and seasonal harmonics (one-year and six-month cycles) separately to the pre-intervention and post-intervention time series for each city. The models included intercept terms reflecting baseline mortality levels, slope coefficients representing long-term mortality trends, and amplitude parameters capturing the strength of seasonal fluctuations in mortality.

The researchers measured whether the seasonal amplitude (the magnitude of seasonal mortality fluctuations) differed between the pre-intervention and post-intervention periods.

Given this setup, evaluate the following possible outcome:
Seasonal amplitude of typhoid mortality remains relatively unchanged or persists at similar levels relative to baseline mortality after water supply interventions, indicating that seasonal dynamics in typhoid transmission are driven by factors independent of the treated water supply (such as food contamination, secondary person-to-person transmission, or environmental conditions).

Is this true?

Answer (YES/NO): NO